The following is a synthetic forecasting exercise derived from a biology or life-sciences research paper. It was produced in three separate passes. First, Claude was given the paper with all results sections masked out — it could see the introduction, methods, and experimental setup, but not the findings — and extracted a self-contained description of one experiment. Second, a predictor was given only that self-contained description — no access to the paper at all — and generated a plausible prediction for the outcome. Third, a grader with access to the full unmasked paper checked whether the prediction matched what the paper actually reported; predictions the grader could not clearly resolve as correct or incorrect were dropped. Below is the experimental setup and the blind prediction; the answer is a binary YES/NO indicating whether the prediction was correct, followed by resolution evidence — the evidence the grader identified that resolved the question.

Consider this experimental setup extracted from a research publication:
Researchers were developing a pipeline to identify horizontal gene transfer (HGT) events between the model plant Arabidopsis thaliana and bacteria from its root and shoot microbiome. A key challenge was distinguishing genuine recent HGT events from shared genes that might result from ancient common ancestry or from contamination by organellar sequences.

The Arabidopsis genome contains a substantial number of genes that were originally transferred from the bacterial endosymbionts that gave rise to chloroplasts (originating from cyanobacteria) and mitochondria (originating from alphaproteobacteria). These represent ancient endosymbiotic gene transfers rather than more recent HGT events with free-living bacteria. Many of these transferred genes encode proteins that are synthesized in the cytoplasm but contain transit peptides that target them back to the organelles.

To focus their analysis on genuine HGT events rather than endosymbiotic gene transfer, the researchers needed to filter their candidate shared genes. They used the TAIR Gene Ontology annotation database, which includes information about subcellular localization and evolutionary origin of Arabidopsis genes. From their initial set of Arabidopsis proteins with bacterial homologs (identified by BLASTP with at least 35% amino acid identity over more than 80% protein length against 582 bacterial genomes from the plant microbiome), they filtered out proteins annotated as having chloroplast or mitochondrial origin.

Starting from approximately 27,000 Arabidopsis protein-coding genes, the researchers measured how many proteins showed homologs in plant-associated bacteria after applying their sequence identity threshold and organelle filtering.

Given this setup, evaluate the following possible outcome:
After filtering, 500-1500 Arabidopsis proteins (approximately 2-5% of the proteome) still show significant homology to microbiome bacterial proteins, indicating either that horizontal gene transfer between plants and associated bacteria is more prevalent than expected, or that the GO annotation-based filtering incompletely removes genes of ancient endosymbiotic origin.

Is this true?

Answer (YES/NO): YES